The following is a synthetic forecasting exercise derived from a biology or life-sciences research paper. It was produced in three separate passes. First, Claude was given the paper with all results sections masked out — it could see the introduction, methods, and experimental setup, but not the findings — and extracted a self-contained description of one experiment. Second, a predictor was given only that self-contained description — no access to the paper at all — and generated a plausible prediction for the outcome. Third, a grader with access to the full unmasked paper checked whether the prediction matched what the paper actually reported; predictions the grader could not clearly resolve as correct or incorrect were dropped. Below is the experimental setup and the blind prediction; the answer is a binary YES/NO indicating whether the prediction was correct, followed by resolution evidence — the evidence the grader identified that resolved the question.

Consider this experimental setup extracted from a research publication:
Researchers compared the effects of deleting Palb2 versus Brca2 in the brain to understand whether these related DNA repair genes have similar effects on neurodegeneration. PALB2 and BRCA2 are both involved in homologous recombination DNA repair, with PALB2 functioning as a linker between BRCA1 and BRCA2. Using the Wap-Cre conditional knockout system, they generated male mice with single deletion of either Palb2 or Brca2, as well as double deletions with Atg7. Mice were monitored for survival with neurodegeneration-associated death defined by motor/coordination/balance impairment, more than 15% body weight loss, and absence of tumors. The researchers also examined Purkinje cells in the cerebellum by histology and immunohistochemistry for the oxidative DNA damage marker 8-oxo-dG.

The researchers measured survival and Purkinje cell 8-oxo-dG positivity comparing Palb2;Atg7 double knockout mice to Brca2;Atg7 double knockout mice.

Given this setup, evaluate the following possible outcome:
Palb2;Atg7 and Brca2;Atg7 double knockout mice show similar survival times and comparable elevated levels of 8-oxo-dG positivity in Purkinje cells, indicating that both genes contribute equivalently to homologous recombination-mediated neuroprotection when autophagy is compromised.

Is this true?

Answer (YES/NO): NO